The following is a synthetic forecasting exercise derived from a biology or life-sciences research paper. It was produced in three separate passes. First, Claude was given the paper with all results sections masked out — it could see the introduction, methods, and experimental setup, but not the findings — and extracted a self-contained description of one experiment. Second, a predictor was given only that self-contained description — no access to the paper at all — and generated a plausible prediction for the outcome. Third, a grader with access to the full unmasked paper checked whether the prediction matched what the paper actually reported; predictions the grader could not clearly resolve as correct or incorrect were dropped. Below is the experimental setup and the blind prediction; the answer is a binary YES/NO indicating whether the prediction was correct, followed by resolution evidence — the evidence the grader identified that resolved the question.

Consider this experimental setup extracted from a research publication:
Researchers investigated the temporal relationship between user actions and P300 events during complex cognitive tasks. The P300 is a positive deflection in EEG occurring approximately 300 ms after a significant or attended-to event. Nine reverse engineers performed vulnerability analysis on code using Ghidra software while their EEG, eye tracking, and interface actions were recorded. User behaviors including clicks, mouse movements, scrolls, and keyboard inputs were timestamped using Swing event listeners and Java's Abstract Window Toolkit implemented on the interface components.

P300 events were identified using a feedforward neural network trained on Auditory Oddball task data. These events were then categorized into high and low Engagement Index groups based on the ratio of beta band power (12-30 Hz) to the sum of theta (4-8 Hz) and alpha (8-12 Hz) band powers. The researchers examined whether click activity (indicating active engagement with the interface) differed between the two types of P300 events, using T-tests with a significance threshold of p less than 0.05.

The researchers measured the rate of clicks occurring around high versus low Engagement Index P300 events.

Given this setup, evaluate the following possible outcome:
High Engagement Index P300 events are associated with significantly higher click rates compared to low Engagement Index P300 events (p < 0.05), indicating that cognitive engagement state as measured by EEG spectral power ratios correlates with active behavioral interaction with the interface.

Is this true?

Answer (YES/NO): NO